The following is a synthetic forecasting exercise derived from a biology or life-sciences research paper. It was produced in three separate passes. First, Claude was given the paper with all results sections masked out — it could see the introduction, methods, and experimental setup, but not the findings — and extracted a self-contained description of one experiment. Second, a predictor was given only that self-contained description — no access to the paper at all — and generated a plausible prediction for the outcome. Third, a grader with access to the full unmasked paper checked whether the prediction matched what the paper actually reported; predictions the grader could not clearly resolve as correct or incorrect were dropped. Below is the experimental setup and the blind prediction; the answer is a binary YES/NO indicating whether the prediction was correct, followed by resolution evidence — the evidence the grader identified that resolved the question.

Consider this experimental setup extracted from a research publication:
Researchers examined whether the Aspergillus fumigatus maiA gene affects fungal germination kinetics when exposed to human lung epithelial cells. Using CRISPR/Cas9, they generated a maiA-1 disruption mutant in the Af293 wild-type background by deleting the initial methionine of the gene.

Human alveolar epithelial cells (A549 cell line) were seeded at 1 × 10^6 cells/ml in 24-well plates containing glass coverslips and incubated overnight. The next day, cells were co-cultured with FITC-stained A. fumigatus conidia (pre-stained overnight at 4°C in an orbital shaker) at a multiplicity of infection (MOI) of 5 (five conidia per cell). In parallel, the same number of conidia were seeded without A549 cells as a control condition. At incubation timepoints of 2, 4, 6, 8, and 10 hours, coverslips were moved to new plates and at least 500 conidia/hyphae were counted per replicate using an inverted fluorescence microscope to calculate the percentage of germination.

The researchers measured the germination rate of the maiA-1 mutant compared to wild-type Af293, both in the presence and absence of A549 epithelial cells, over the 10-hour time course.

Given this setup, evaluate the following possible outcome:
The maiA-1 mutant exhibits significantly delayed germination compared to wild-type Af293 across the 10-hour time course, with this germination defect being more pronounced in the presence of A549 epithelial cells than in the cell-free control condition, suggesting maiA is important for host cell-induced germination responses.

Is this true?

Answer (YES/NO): NO